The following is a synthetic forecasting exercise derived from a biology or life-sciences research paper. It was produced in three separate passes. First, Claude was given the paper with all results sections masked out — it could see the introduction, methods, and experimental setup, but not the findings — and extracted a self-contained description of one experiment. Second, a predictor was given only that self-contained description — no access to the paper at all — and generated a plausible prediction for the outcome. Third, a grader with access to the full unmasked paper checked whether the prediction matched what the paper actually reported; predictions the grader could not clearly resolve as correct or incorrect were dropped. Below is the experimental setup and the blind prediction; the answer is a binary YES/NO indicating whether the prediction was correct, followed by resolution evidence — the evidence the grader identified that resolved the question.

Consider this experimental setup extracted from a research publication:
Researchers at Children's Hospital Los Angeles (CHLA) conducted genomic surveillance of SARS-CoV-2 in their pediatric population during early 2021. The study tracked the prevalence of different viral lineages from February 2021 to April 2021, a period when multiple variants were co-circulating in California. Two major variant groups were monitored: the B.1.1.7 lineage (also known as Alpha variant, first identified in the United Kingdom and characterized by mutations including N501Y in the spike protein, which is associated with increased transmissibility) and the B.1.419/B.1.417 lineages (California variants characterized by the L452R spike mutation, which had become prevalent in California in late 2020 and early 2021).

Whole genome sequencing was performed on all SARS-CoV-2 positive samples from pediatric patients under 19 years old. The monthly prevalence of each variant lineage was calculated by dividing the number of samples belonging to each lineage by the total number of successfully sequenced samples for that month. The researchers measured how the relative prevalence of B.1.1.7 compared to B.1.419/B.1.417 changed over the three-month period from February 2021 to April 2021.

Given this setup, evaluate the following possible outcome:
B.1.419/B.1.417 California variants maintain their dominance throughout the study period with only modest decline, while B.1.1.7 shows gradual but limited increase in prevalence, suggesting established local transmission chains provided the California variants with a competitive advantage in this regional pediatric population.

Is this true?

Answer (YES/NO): NO